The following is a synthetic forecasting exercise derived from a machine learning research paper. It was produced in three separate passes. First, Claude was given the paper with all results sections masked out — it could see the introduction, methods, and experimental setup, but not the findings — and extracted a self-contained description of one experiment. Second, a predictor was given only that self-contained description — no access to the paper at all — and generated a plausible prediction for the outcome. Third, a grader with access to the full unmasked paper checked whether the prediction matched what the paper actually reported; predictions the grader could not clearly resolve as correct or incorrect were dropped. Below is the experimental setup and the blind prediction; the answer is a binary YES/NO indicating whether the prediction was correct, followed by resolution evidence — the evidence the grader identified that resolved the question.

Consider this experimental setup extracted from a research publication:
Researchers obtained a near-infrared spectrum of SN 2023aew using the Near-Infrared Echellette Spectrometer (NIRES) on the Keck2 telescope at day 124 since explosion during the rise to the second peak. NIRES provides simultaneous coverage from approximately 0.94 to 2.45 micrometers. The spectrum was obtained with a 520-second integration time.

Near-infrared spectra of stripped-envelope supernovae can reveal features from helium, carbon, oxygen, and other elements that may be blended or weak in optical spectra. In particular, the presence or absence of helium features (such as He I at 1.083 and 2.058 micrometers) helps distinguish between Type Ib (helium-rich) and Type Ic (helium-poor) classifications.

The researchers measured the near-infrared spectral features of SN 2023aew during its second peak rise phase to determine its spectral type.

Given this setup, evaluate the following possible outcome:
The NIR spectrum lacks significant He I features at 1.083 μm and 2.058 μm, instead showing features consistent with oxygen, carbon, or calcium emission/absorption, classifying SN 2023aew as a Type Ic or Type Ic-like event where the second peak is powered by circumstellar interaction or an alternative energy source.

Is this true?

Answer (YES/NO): NO